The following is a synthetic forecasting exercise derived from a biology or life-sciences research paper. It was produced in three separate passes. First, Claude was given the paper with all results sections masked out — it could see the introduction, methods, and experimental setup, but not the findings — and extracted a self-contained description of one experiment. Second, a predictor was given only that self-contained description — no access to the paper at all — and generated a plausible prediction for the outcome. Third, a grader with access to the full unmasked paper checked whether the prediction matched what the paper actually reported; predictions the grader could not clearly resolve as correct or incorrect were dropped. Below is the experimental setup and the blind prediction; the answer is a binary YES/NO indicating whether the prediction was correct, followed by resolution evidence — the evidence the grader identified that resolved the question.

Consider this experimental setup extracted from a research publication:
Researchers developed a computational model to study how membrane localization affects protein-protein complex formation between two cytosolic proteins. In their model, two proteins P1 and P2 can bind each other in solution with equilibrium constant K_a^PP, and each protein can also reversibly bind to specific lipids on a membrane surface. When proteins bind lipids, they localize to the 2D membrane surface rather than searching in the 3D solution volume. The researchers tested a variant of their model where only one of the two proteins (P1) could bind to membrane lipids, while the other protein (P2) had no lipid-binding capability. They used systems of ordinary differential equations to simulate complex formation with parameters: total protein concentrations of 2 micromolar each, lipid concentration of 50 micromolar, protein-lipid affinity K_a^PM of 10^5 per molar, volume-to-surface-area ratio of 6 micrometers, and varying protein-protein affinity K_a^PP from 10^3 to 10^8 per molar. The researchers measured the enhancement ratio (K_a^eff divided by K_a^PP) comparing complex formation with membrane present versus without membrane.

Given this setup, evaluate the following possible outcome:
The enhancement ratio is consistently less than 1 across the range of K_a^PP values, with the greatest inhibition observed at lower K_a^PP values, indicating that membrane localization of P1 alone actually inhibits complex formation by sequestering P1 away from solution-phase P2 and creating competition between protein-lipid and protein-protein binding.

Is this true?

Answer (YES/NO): NO